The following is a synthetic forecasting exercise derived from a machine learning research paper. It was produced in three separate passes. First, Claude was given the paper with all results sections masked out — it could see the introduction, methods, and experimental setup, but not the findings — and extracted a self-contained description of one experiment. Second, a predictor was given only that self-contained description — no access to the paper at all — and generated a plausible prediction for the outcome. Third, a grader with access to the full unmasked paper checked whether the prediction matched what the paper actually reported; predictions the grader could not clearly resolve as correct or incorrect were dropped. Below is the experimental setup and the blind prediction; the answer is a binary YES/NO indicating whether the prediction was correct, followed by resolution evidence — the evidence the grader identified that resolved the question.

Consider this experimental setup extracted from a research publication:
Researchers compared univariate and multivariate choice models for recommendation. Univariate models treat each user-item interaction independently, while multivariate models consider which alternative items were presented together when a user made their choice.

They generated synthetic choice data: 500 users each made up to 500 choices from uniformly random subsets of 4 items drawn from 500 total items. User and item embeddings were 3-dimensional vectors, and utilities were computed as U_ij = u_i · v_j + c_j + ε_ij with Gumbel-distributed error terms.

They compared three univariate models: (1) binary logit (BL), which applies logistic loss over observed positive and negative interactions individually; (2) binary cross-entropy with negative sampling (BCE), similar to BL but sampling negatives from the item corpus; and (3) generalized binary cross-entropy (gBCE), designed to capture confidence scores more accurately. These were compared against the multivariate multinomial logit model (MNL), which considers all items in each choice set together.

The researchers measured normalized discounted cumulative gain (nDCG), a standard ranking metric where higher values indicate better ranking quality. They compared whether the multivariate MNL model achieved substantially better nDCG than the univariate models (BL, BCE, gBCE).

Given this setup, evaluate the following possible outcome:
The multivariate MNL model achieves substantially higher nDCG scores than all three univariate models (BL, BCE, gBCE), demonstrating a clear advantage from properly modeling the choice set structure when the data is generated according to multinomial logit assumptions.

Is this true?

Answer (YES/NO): NO